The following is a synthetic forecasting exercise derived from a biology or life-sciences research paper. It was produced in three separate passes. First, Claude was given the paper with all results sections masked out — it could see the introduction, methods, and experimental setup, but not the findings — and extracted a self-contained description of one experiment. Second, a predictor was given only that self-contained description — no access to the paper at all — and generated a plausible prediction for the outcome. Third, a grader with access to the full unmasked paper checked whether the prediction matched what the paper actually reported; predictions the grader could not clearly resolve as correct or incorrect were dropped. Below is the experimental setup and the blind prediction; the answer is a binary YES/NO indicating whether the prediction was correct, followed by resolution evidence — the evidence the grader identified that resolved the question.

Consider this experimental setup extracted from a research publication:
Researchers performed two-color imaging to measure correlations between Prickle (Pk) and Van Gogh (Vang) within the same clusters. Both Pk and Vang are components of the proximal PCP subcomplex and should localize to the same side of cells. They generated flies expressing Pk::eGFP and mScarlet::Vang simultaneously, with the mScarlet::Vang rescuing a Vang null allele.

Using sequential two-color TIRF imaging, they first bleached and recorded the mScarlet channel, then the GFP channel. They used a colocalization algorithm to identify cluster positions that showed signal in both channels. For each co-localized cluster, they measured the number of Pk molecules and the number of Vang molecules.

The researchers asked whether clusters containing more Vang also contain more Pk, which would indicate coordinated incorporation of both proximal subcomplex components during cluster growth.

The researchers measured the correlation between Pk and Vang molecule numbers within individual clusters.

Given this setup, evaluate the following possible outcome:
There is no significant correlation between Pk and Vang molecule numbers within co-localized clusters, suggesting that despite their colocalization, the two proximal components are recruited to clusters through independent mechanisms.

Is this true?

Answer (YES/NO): NO